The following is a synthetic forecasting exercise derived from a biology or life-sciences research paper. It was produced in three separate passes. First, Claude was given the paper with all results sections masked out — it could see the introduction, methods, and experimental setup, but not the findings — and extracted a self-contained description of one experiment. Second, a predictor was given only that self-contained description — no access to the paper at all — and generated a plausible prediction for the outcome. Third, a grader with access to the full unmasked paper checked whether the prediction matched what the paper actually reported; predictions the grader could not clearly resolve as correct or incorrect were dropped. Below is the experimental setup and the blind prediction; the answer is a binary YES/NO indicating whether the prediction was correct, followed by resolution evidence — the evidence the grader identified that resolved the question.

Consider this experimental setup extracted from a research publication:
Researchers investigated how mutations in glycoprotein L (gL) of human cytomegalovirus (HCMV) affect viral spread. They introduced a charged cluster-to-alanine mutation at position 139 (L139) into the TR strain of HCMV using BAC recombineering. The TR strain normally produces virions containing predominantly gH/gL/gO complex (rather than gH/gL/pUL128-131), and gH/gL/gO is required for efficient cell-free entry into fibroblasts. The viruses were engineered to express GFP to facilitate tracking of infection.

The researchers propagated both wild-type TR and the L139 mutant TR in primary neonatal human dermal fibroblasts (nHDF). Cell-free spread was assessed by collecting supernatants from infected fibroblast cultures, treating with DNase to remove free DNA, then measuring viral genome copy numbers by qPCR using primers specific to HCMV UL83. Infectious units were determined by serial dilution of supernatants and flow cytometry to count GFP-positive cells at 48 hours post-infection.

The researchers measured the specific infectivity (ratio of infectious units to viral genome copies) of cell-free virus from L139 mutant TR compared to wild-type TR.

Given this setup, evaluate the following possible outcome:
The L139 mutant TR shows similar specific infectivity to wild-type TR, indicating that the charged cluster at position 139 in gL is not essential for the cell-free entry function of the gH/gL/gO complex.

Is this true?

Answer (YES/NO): NO